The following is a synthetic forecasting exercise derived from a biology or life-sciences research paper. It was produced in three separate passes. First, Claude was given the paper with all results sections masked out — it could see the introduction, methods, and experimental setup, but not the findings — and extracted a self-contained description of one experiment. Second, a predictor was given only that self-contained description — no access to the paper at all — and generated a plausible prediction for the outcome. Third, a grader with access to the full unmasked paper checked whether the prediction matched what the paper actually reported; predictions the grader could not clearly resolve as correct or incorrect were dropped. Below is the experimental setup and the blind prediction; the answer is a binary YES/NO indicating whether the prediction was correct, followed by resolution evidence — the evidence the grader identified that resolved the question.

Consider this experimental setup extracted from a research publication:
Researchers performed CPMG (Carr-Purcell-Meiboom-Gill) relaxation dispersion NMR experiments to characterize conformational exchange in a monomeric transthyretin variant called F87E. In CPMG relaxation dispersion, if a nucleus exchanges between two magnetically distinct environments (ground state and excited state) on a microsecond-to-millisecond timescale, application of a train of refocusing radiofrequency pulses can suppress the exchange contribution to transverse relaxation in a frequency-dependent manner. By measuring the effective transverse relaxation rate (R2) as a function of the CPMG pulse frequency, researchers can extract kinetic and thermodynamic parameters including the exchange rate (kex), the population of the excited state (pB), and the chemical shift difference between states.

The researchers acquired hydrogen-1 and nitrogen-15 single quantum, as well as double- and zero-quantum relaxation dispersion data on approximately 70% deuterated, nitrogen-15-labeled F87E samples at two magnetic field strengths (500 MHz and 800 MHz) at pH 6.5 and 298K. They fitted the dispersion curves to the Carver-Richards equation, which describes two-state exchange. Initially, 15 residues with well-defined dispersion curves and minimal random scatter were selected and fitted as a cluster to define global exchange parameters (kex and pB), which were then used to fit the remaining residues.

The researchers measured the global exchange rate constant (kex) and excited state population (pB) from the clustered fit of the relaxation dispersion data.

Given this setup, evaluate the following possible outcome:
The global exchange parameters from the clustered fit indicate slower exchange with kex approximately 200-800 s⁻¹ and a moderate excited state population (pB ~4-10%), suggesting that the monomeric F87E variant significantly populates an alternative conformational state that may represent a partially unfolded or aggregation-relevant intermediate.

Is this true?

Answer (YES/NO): NO